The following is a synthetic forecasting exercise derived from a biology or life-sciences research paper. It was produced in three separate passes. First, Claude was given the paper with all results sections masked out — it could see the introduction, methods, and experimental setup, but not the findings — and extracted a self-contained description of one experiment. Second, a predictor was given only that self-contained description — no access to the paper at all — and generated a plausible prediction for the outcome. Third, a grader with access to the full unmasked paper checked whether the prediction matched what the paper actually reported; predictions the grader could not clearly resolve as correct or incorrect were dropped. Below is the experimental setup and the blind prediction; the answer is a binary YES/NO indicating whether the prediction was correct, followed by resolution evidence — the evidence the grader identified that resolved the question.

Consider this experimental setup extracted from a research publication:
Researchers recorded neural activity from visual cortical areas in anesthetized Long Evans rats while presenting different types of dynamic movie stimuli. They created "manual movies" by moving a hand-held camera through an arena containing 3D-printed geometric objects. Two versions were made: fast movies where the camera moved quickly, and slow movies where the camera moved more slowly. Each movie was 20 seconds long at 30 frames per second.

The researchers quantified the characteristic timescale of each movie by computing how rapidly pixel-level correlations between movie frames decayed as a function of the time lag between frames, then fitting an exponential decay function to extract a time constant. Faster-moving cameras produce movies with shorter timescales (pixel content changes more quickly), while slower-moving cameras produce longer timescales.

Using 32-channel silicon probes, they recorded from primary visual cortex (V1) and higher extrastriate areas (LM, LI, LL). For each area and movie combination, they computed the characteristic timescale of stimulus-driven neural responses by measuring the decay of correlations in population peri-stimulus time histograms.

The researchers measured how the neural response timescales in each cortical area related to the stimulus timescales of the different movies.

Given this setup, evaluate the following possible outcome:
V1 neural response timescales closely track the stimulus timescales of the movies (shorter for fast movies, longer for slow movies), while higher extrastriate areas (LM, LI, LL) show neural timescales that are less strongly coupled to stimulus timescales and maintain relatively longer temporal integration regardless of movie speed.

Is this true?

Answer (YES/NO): NO